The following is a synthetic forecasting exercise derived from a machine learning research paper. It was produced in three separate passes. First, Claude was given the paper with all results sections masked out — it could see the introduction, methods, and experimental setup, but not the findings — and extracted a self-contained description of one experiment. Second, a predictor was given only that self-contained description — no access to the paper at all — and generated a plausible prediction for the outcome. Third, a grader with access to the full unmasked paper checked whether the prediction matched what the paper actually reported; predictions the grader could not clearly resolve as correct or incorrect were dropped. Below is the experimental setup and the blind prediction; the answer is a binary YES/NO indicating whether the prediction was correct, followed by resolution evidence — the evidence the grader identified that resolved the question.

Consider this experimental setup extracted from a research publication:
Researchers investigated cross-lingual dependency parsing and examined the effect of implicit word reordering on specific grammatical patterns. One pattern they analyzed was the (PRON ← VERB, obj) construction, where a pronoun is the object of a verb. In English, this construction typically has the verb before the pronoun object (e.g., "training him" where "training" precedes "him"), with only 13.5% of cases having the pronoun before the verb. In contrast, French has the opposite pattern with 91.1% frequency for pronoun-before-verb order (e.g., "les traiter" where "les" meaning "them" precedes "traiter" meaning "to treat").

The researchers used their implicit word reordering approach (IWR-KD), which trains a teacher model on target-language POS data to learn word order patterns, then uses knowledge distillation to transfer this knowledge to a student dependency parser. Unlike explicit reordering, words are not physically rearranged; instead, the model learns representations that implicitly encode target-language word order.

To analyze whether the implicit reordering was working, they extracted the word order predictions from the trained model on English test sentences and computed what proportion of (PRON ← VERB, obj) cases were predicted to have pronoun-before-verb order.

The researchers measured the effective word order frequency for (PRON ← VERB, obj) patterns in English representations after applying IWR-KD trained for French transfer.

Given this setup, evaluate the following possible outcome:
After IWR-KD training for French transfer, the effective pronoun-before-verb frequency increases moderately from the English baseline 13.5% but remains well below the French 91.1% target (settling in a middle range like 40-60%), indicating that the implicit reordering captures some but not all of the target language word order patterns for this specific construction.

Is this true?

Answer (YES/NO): NO